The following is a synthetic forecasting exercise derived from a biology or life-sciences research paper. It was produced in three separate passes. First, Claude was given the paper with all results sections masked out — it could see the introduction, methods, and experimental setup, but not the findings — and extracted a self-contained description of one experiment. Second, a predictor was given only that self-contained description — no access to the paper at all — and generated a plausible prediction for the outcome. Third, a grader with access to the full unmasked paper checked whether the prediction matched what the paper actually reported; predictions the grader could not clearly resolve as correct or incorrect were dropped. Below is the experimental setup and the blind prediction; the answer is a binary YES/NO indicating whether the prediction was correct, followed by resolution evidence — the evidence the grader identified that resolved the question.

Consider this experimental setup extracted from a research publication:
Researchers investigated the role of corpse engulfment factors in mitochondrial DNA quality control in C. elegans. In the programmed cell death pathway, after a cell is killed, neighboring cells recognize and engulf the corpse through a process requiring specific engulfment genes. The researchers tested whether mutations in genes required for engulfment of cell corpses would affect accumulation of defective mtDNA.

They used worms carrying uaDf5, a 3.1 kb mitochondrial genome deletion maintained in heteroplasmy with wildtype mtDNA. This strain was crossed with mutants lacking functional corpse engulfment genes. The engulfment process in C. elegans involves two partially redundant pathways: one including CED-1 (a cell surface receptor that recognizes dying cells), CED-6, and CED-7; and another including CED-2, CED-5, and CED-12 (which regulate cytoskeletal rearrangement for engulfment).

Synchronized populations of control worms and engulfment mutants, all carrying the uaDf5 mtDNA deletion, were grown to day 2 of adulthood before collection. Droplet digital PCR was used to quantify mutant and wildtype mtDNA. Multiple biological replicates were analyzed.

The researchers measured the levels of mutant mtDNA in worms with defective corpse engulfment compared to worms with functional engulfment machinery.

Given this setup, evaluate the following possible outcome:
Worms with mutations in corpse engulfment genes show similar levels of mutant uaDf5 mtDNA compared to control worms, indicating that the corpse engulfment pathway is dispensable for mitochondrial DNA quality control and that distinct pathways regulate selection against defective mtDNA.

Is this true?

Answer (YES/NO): NO